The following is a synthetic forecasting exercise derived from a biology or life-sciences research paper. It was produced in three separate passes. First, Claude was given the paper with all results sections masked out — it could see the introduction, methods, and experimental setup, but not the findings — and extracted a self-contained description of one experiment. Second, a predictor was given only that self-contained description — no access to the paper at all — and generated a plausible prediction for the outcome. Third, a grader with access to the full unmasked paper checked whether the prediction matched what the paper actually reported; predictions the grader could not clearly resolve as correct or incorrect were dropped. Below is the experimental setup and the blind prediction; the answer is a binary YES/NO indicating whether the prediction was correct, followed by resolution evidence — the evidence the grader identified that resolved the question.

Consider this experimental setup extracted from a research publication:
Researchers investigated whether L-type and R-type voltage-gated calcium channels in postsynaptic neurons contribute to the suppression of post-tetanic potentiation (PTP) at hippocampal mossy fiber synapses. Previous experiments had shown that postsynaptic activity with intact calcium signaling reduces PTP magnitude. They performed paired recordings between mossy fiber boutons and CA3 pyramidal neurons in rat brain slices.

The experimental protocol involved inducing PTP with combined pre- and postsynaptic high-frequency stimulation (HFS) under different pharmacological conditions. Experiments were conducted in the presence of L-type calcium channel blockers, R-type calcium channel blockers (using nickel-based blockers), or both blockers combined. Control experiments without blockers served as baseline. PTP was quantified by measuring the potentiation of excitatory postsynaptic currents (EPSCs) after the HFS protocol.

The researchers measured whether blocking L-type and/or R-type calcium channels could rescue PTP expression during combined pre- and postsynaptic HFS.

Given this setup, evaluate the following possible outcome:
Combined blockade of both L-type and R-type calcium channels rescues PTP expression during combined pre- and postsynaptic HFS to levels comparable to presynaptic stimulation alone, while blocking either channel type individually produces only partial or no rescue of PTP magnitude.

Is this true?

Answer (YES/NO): YES